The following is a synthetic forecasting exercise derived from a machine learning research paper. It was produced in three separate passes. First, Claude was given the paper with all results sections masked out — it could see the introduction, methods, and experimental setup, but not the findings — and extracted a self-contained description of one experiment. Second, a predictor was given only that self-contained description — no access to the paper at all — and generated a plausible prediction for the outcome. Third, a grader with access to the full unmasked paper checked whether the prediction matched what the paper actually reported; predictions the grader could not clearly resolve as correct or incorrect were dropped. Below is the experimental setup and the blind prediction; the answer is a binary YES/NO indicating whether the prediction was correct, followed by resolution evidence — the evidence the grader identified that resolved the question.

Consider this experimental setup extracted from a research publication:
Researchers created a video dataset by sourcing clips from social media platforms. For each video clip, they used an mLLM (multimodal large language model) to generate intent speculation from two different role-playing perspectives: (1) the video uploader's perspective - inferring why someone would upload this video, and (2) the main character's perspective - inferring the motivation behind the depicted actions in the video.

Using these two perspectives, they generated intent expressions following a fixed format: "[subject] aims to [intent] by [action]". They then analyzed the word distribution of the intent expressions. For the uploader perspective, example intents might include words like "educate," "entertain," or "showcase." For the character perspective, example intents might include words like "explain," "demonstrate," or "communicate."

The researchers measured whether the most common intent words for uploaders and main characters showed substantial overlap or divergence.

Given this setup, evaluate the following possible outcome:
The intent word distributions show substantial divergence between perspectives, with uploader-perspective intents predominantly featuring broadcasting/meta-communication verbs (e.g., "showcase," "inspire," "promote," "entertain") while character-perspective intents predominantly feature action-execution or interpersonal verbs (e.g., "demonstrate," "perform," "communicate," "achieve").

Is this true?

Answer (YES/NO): NO